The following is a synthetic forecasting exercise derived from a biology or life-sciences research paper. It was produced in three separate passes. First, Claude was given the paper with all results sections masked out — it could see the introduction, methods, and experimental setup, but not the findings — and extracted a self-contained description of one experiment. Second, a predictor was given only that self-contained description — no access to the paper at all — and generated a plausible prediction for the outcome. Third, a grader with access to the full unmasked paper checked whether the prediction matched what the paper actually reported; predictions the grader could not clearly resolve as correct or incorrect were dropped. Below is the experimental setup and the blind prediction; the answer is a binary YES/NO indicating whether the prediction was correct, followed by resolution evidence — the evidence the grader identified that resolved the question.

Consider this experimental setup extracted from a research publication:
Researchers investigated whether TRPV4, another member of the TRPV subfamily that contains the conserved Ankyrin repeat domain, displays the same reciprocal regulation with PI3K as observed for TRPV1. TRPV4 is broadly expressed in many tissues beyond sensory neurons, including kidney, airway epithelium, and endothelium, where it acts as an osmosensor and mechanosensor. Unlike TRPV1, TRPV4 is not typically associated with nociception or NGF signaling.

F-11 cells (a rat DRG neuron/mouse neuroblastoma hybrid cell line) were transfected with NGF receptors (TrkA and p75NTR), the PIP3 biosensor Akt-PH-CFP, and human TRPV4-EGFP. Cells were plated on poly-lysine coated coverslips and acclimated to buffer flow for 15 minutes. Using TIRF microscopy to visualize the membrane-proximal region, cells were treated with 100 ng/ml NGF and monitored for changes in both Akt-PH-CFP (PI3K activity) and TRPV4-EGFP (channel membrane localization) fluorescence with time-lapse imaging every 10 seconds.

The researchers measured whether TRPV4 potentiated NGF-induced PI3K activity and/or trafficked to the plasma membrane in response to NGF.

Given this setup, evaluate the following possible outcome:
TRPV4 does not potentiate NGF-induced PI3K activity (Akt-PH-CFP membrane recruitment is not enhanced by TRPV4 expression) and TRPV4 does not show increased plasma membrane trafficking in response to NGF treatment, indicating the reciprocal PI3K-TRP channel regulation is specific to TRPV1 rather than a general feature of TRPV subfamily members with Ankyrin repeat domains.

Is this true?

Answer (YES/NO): NO